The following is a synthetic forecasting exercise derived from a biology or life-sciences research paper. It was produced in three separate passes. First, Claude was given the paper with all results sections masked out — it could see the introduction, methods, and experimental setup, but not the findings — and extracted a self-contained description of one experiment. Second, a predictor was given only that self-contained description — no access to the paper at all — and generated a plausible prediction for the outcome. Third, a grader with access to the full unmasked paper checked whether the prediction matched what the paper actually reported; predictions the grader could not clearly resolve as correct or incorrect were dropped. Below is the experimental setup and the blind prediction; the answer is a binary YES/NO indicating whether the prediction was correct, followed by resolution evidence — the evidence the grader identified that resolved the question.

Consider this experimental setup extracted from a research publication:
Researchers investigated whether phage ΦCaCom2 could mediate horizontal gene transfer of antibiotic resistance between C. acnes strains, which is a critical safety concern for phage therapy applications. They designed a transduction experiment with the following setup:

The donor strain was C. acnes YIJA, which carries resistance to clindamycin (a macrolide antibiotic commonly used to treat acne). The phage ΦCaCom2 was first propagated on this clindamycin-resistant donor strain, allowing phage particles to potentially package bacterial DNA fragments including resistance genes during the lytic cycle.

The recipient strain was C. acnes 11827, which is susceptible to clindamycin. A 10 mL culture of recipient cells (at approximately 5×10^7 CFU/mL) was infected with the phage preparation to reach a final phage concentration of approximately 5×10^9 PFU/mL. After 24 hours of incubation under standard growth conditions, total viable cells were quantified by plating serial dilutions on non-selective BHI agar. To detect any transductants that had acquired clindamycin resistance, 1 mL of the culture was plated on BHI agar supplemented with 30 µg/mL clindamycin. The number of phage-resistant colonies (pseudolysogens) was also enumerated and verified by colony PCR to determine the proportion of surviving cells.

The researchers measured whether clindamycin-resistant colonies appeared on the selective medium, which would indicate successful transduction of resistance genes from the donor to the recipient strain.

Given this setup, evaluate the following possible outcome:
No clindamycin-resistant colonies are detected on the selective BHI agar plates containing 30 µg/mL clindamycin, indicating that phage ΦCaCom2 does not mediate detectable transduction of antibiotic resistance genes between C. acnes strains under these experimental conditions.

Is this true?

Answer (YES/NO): YES